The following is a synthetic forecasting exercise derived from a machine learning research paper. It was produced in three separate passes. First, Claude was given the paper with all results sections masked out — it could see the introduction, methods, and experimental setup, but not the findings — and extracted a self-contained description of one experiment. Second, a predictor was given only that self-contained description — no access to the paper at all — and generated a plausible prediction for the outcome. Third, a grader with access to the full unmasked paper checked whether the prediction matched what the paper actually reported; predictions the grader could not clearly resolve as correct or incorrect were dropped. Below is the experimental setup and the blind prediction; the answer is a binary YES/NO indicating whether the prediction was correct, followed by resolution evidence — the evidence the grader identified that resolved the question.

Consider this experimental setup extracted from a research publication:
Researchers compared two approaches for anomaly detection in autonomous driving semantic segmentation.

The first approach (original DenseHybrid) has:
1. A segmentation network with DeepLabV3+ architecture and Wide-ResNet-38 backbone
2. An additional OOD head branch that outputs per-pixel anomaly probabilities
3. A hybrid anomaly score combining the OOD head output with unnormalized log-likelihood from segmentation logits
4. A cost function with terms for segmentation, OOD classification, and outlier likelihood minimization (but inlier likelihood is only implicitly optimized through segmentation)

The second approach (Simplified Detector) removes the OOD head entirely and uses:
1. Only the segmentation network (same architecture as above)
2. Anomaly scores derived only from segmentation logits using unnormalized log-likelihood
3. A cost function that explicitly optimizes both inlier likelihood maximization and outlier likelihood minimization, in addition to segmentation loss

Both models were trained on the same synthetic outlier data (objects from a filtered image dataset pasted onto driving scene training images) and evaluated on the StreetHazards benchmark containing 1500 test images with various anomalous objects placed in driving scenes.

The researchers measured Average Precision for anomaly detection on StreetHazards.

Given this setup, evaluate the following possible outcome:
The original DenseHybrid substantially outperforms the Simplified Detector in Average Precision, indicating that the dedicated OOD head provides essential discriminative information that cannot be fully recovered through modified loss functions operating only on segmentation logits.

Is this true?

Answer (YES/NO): NO